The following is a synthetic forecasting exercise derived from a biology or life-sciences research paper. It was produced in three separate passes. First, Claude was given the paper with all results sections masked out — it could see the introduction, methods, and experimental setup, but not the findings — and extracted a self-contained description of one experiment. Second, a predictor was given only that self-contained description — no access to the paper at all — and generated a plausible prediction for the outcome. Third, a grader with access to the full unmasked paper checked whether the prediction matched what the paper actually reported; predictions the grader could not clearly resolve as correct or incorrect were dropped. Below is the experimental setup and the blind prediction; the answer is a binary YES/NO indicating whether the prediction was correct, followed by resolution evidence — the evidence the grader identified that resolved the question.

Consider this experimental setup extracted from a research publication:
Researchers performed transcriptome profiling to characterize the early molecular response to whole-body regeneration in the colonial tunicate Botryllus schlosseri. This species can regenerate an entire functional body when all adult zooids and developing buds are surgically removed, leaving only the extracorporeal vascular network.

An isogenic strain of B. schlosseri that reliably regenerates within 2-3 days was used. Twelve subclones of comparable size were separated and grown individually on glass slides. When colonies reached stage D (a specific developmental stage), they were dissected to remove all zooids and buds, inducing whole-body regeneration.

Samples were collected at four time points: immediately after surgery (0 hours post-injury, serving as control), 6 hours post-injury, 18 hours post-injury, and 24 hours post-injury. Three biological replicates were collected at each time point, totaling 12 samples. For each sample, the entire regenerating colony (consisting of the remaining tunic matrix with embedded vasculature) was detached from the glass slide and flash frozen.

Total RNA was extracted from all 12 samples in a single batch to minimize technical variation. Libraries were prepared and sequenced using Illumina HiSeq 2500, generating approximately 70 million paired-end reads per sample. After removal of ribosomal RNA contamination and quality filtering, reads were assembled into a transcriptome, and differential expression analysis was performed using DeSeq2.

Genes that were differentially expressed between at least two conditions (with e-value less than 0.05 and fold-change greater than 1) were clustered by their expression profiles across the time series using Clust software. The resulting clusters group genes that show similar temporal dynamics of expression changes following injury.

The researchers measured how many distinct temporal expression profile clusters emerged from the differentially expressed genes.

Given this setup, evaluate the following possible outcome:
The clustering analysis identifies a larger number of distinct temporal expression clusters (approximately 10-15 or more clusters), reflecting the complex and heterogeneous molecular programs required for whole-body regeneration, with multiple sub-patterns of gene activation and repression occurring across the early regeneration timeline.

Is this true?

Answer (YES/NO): YES